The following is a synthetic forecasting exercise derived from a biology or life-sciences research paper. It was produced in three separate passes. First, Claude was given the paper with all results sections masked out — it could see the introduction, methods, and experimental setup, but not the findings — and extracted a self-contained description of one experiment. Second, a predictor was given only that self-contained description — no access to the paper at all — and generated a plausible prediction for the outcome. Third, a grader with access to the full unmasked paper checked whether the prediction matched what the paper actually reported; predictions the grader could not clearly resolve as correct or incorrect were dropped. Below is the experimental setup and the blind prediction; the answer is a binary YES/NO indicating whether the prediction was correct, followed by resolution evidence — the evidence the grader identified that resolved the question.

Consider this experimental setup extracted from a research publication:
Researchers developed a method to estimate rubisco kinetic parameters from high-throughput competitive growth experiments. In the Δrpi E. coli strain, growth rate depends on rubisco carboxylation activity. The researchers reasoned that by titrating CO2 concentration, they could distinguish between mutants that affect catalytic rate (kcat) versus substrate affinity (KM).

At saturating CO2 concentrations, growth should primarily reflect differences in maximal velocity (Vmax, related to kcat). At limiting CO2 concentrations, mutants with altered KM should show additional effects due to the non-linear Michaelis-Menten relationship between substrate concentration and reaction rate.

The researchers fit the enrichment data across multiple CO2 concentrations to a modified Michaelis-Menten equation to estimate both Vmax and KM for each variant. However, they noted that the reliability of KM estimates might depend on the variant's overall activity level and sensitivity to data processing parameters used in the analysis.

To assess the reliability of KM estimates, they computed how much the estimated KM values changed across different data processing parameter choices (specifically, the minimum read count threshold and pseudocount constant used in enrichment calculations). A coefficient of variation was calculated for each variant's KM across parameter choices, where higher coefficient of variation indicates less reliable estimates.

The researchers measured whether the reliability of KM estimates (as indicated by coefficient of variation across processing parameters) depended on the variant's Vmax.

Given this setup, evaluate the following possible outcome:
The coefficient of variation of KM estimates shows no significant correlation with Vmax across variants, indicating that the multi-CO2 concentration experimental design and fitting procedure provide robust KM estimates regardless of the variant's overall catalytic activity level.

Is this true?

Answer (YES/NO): NO